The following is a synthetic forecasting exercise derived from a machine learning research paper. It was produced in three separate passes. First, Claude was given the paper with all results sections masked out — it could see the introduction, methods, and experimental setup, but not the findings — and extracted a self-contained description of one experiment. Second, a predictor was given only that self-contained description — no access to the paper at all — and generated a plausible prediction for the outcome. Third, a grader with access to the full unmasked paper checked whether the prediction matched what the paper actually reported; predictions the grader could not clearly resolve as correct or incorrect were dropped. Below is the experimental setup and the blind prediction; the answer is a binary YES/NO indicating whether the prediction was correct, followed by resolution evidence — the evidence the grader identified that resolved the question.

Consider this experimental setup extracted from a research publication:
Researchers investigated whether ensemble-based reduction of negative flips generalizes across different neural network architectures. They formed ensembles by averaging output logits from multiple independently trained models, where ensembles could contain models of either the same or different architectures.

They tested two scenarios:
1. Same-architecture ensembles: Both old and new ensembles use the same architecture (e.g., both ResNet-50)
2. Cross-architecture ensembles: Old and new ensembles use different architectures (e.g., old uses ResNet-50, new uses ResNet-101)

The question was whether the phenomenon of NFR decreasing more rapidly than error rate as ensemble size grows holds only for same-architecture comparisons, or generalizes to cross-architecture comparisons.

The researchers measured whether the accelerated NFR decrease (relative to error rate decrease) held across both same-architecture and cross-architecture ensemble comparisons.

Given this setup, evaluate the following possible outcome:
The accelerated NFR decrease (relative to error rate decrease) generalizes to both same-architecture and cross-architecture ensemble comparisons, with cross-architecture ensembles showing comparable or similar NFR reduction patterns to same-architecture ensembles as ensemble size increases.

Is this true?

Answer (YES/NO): YES